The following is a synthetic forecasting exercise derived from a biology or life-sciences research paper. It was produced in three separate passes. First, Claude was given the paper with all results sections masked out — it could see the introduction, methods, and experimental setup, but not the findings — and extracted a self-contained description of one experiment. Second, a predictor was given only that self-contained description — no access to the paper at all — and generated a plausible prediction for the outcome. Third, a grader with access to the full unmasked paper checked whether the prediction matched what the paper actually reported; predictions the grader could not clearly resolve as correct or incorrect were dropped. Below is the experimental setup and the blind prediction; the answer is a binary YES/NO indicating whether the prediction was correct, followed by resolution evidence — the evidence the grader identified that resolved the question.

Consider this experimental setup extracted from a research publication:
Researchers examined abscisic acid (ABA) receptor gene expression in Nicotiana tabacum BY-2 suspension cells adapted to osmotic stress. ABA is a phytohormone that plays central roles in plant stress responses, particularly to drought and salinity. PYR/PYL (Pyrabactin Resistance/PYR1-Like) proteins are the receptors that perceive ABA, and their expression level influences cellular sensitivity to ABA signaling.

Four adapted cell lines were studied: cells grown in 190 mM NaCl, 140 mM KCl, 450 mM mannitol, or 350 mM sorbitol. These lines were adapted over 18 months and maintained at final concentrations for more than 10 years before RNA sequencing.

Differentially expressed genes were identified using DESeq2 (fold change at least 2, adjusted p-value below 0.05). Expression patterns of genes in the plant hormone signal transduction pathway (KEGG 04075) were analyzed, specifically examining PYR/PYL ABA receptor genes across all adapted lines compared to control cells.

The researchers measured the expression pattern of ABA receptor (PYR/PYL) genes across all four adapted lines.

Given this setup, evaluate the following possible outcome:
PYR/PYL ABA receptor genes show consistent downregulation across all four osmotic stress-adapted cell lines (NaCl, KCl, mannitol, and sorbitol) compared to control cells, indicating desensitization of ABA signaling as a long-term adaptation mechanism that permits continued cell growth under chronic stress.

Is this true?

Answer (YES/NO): YES